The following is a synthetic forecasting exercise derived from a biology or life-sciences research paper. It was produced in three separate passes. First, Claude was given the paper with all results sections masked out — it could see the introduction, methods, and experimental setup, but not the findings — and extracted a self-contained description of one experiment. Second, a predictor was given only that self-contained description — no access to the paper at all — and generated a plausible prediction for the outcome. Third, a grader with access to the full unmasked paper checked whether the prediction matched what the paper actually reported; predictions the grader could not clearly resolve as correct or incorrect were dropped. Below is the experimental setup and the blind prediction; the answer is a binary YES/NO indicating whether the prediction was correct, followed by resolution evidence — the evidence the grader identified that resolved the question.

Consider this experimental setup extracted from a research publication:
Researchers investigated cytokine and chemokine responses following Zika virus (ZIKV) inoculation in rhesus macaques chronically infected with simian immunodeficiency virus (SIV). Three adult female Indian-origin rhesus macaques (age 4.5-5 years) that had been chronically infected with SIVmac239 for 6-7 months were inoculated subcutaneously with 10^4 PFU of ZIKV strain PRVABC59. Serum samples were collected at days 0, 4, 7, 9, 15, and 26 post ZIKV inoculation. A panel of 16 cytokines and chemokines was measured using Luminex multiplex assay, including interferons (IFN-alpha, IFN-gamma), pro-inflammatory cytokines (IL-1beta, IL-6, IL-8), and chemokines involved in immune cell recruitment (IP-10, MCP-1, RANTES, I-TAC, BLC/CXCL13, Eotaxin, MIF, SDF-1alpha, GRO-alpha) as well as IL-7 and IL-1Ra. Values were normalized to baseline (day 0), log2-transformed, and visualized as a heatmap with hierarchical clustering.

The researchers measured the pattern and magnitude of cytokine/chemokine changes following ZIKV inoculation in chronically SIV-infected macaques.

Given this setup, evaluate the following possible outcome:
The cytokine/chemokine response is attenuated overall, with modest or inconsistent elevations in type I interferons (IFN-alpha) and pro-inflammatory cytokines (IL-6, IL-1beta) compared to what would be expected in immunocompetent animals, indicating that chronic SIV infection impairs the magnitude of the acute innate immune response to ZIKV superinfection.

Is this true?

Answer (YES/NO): NO